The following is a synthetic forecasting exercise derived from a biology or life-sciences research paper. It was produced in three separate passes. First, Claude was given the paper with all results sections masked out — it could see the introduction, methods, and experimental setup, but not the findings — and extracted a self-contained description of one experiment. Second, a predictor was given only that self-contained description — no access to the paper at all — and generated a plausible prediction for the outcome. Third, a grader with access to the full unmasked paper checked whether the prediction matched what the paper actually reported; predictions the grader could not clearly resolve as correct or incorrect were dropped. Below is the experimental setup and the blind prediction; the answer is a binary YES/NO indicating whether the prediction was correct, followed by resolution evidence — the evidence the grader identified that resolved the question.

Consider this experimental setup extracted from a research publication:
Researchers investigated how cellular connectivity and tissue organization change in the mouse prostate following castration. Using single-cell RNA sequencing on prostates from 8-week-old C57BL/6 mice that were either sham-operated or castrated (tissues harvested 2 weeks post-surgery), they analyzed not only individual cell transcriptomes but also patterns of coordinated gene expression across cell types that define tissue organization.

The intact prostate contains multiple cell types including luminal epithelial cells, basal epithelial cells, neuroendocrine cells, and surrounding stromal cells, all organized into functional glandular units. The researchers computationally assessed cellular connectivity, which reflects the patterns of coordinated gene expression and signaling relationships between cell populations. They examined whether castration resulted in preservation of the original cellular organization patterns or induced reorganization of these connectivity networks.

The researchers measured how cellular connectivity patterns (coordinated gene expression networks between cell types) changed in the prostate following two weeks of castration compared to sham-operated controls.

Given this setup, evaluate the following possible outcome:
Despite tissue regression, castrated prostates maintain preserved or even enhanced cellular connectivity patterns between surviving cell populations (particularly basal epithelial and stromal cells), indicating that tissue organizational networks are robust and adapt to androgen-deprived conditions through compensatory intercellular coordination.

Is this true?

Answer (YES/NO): NO